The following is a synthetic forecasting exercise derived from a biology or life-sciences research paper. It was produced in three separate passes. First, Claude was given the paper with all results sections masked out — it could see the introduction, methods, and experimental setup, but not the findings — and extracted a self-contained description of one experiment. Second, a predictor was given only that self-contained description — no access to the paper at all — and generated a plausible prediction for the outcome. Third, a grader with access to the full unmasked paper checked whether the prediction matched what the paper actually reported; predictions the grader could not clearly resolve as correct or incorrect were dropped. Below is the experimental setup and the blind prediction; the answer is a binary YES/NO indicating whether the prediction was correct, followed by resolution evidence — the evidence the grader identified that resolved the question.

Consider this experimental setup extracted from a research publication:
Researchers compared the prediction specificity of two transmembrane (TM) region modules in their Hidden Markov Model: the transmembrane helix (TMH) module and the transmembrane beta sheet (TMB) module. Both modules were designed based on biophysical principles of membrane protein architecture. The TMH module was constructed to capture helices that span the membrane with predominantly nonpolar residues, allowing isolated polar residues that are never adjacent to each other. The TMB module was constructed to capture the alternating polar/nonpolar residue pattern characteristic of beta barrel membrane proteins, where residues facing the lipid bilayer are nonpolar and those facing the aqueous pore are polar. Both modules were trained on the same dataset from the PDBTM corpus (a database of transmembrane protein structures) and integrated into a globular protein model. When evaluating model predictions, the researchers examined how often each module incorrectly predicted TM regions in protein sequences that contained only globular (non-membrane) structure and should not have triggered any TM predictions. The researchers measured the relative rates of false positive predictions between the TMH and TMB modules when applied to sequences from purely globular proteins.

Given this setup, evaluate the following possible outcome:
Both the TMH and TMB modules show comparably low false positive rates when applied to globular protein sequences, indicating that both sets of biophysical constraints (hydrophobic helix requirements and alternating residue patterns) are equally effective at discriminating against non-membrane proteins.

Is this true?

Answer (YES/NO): NO